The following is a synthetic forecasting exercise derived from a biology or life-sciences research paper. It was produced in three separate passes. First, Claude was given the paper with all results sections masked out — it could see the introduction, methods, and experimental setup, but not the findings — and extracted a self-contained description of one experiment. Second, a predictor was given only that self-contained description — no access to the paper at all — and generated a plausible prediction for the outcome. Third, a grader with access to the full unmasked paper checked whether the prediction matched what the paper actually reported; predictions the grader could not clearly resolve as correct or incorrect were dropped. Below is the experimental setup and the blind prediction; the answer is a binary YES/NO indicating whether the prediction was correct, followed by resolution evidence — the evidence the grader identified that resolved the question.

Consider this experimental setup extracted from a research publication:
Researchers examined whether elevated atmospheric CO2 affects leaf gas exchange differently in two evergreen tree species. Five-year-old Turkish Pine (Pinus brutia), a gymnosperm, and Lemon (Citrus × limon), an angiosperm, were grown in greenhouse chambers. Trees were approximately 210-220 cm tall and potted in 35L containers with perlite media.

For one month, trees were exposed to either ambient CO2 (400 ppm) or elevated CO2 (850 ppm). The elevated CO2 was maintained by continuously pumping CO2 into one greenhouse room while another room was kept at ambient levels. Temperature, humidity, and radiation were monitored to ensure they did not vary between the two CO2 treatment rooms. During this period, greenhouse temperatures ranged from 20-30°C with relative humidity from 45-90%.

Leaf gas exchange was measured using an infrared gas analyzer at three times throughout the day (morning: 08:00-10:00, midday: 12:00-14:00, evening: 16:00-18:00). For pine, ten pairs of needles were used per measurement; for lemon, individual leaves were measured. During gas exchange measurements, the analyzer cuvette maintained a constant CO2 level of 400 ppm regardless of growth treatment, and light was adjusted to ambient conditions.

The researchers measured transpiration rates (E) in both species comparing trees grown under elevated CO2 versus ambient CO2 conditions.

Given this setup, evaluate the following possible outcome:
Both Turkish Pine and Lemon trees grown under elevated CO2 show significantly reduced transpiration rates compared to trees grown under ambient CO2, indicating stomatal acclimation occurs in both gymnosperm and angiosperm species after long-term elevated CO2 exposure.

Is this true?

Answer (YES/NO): NO